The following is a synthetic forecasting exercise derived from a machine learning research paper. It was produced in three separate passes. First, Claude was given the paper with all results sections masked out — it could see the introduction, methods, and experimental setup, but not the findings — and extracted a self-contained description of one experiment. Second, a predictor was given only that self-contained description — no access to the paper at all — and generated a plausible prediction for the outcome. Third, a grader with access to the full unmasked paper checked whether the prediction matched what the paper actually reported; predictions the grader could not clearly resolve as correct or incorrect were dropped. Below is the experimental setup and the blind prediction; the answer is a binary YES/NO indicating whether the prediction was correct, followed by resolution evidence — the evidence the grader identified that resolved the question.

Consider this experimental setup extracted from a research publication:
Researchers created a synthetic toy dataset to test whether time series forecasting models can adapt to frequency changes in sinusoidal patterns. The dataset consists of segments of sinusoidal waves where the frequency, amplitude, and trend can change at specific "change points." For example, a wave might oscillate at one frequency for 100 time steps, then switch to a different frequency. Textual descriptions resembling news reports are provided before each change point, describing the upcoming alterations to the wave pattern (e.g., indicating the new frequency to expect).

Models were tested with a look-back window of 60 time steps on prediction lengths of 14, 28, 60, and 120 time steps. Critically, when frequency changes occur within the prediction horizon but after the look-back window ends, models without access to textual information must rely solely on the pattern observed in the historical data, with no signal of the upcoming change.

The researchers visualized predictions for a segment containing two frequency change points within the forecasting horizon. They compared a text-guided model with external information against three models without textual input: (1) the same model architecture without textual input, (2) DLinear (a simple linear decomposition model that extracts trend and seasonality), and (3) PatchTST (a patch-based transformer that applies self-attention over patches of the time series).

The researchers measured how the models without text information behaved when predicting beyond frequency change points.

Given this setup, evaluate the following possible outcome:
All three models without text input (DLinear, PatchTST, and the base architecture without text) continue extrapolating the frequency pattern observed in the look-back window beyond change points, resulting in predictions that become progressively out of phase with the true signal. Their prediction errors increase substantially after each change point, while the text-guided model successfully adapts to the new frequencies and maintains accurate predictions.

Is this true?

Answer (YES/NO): NO